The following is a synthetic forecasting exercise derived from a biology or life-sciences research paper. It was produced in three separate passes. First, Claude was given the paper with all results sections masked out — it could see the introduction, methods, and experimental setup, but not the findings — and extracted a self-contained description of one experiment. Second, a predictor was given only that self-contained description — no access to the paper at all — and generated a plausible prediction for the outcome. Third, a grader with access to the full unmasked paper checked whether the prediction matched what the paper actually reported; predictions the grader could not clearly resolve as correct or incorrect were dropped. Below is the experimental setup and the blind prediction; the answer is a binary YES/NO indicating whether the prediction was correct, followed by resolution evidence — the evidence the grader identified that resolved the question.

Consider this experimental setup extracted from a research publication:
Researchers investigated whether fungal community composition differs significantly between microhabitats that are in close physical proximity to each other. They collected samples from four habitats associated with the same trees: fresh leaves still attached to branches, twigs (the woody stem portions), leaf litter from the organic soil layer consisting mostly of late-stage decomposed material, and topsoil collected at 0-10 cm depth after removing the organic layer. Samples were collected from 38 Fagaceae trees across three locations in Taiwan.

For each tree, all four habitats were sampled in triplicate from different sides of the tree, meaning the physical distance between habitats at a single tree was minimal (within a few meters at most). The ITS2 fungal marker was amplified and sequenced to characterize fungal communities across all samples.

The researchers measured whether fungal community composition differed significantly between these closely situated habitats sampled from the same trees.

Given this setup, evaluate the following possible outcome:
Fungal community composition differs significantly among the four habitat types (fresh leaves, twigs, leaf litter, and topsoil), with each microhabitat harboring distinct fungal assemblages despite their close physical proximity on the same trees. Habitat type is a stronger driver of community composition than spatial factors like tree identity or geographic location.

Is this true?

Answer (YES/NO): NO